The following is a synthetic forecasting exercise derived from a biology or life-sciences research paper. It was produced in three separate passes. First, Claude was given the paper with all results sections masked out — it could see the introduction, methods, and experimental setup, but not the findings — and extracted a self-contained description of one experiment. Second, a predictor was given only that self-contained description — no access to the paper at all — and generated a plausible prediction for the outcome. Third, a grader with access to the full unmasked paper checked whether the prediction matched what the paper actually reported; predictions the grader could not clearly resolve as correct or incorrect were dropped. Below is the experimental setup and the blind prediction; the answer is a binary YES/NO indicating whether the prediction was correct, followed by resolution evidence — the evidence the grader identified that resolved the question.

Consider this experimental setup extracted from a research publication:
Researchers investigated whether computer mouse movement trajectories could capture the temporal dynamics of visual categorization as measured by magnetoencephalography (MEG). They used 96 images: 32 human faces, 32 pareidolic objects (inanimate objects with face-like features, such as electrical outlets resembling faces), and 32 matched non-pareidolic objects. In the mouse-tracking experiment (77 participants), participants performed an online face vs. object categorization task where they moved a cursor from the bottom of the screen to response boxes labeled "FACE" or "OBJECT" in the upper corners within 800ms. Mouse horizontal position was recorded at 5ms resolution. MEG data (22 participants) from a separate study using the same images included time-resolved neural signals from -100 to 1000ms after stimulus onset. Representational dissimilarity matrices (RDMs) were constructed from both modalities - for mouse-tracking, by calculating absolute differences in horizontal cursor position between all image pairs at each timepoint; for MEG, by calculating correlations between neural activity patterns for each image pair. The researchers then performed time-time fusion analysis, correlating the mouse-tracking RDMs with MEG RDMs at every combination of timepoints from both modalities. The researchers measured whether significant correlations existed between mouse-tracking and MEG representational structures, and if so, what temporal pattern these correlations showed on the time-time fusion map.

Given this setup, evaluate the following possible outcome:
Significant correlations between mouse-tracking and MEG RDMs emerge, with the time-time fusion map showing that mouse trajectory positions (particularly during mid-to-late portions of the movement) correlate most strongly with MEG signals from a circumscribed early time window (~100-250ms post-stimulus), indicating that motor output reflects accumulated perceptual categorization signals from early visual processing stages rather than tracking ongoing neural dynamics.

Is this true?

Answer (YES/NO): NO